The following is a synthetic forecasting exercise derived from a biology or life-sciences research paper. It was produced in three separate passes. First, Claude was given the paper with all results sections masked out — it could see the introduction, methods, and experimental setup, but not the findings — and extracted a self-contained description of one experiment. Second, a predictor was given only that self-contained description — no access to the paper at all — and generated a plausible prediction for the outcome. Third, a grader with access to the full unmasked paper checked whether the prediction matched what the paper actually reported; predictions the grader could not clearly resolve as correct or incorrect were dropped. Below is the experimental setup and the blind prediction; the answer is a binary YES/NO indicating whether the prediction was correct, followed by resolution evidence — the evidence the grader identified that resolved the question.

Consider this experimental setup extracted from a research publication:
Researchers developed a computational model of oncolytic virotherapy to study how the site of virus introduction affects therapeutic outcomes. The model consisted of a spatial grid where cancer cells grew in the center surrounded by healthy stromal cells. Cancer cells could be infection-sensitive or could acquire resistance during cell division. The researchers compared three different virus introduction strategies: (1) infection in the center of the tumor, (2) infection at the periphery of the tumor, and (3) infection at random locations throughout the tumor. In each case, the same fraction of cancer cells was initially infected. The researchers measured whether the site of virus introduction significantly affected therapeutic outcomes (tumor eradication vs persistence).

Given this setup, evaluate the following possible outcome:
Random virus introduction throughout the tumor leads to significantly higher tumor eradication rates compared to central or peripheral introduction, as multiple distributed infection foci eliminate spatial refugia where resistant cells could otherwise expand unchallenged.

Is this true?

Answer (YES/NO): NO